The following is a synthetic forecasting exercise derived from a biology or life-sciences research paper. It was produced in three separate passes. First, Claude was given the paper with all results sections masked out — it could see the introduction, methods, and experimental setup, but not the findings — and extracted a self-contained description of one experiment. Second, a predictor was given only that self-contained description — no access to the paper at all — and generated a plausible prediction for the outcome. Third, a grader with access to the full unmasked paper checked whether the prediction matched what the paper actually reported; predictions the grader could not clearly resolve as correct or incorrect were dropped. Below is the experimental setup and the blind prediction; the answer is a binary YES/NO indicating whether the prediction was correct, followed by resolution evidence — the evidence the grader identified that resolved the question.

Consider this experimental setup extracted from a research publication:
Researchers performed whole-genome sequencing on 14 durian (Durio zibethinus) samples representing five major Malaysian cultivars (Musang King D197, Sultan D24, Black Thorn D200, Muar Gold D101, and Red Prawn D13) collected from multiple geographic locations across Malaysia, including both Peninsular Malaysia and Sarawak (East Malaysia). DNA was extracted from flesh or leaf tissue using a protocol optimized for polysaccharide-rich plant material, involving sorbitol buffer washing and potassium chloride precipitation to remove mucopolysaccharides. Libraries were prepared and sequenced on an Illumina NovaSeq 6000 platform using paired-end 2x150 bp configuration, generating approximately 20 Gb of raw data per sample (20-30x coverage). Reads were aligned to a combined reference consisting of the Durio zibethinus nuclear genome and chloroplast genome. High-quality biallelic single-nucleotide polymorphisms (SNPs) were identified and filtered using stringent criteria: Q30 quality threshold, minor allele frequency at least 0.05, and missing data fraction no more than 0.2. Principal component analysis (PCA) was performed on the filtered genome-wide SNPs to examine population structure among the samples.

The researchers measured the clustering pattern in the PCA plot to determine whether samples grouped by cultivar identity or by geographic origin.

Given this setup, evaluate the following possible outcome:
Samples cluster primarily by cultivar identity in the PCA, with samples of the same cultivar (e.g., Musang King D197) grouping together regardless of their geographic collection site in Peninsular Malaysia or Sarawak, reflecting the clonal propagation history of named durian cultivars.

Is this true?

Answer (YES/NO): YES